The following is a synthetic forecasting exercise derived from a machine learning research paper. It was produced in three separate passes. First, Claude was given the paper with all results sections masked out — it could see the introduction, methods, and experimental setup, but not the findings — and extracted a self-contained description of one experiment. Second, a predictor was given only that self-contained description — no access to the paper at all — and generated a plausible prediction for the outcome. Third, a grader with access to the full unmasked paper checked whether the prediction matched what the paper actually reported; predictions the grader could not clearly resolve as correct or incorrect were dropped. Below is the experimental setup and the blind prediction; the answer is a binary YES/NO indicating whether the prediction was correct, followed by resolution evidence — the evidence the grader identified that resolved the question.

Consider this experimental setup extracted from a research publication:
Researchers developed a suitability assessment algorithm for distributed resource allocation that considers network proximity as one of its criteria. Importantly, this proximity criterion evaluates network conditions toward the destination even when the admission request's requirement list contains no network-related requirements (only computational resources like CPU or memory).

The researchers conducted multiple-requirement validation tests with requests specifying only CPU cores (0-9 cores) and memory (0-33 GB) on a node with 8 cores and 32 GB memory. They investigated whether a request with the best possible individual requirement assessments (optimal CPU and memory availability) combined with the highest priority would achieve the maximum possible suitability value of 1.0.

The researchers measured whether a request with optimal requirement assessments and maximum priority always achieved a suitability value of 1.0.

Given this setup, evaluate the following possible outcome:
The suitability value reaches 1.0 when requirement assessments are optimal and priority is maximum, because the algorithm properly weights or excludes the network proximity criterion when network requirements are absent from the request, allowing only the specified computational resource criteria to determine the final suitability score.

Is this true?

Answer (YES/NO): NO